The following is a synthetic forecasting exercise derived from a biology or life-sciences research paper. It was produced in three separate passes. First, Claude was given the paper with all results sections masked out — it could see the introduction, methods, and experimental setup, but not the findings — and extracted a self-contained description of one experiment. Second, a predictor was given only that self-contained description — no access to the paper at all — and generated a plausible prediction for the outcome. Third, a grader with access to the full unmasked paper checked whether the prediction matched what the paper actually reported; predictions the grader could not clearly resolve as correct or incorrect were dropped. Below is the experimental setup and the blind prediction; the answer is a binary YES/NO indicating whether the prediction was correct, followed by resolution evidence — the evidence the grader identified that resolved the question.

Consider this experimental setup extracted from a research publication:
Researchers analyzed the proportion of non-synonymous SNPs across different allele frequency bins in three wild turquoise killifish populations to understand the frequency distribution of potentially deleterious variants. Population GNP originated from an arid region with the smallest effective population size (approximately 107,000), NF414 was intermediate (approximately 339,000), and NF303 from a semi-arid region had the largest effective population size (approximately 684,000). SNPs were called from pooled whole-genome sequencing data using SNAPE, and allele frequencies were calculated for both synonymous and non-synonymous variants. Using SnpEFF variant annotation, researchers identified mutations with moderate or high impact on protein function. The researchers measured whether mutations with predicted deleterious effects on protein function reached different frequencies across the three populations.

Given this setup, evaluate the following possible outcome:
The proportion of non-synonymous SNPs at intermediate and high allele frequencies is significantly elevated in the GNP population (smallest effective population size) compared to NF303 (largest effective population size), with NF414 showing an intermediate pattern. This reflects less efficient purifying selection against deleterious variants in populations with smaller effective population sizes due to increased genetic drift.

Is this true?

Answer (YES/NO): YES